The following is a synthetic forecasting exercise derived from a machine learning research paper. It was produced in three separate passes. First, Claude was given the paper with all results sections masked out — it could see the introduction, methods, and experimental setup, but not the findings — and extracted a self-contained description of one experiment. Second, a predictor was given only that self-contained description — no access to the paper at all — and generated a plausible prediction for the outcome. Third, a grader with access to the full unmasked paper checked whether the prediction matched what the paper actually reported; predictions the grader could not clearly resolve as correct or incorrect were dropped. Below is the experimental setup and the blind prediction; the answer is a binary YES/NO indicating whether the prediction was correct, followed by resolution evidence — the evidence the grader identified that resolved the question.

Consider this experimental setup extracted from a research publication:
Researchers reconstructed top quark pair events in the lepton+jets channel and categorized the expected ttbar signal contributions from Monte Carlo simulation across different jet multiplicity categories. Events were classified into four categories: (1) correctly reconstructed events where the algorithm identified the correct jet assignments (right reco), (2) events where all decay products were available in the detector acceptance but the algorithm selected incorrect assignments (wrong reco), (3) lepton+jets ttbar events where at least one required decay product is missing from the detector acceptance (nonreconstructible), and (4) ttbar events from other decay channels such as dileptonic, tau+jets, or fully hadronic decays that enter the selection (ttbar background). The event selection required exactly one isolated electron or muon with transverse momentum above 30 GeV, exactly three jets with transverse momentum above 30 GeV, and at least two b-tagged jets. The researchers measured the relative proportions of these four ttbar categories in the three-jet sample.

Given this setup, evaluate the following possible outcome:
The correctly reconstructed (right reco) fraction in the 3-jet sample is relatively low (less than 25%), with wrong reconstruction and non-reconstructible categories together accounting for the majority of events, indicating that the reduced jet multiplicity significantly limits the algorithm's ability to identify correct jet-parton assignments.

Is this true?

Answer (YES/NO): NO